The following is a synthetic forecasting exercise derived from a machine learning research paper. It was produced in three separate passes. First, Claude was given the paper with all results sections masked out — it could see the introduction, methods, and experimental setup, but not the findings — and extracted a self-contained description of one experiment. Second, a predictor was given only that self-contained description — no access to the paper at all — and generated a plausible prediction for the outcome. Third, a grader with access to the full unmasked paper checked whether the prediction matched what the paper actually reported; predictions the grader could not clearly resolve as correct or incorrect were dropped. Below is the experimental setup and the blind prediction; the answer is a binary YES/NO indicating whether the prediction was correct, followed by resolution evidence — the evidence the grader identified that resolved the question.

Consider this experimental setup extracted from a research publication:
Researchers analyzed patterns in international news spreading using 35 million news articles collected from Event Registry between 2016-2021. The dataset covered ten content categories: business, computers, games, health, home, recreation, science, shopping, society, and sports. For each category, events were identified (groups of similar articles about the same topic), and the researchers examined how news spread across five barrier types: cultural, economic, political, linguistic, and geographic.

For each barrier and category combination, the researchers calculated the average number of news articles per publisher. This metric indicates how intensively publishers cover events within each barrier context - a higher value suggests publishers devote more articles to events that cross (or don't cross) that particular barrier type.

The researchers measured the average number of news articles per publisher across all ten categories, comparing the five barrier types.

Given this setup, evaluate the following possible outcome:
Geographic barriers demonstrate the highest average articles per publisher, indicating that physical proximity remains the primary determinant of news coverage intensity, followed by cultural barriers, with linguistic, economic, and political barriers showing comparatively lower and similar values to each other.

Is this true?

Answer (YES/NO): NO